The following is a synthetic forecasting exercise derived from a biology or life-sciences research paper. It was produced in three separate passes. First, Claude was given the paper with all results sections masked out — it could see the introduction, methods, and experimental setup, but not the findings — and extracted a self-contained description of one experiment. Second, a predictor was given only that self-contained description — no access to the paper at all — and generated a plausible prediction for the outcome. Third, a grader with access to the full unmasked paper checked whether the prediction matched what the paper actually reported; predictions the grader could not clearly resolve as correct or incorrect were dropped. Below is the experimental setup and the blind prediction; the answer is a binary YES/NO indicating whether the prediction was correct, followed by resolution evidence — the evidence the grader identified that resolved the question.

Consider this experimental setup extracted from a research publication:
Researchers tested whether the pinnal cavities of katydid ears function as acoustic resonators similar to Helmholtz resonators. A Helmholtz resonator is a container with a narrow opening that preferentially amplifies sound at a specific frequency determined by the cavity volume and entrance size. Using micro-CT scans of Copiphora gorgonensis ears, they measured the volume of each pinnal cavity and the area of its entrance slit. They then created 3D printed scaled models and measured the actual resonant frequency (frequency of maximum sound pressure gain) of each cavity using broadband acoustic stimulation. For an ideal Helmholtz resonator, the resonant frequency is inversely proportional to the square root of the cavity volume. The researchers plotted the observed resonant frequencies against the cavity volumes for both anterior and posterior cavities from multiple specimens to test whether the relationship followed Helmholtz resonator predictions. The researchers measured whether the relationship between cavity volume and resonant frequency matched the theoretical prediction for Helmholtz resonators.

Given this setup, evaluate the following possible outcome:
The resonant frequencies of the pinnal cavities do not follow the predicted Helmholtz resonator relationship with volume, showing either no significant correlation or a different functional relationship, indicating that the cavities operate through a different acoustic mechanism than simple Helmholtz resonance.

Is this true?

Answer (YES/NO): NO